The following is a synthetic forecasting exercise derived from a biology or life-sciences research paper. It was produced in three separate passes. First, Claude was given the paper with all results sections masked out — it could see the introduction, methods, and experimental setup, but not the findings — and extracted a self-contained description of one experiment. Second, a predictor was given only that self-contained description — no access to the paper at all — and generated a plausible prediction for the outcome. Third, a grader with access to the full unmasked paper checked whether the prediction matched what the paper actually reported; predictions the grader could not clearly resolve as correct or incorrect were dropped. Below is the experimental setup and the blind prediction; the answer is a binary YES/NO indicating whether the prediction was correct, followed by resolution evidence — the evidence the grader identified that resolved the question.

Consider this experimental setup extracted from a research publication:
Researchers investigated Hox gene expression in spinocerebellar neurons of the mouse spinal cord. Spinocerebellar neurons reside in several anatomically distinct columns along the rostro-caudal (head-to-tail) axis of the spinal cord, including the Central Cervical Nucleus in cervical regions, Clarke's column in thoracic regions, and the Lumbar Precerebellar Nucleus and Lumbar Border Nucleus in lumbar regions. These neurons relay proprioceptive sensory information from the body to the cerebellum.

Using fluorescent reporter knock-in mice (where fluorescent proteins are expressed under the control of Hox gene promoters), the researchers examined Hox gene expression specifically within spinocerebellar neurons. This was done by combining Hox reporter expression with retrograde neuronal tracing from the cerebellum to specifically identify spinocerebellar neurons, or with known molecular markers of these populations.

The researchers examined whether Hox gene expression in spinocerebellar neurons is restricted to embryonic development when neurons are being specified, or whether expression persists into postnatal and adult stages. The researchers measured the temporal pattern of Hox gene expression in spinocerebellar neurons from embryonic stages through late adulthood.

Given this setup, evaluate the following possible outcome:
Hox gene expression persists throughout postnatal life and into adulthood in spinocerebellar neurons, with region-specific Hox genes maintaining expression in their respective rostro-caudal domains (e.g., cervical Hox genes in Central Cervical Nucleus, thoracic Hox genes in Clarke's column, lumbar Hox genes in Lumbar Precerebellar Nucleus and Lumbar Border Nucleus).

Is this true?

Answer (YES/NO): NO